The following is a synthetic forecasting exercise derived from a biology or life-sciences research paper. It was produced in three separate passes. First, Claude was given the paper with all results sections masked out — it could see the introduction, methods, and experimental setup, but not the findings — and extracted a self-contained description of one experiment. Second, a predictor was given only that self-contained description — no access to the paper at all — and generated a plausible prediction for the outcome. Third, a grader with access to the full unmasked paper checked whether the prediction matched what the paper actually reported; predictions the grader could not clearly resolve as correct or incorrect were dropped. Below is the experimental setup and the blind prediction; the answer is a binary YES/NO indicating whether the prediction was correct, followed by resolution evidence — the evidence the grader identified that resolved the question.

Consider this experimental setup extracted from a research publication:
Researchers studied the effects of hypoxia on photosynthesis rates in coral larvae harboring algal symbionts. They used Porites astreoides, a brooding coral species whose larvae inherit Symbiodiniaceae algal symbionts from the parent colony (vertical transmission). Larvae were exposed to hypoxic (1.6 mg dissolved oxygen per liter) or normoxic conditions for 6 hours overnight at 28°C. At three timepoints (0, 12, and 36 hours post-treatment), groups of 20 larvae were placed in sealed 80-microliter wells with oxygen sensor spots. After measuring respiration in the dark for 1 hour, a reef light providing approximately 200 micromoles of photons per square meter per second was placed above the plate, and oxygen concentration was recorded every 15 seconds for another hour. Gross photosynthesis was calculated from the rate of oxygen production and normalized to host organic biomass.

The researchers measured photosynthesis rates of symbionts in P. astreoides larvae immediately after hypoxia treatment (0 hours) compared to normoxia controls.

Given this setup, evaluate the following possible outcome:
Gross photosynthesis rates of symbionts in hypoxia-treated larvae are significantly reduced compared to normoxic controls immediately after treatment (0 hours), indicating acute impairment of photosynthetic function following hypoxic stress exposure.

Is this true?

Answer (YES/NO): YES